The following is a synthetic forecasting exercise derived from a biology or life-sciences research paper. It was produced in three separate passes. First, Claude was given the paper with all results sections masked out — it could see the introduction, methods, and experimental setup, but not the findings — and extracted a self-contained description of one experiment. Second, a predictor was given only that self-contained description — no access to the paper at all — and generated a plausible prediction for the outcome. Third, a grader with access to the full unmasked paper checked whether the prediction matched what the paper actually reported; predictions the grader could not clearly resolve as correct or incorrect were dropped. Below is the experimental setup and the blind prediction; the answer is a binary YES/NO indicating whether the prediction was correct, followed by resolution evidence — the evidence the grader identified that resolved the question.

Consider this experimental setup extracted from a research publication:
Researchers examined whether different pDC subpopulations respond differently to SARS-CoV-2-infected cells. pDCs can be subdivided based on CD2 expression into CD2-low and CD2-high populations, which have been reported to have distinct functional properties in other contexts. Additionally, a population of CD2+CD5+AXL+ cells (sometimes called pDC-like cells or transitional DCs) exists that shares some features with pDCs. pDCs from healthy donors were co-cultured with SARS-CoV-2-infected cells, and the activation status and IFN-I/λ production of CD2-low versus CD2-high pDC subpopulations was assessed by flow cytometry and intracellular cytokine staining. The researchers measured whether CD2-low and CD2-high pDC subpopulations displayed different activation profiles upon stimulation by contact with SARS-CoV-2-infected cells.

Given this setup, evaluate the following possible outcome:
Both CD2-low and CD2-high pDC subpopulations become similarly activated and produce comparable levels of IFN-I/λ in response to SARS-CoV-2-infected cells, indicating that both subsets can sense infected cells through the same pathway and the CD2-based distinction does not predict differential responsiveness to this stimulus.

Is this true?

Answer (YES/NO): YES